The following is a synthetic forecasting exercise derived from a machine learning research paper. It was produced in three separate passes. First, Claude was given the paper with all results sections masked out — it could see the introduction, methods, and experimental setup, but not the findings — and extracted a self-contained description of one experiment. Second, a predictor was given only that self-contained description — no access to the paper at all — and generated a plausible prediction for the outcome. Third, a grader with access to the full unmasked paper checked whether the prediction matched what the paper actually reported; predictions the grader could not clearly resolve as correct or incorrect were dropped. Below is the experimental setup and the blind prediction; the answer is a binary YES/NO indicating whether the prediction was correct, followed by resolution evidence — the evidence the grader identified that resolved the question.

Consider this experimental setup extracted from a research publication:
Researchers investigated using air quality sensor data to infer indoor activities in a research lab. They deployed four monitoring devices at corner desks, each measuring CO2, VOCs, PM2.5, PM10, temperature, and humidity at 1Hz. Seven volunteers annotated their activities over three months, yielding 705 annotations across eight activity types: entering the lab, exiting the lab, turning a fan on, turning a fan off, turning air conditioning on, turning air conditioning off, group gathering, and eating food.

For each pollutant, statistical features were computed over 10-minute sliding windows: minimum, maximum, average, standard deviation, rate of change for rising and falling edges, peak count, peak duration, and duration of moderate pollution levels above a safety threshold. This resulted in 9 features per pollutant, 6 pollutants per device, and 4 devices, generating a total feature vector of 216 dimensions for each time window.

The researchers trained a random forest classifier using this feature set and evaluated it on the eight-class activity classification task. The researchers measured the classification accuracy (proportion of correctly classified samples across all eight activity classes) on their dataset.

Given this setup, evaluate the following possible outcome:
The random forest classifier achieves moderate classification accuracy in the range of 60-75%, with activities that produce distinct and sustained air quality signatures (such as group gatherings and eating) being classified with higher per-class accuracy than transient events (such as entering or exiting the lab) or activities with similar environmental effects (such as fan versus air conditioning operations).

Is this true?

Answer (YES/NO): NO